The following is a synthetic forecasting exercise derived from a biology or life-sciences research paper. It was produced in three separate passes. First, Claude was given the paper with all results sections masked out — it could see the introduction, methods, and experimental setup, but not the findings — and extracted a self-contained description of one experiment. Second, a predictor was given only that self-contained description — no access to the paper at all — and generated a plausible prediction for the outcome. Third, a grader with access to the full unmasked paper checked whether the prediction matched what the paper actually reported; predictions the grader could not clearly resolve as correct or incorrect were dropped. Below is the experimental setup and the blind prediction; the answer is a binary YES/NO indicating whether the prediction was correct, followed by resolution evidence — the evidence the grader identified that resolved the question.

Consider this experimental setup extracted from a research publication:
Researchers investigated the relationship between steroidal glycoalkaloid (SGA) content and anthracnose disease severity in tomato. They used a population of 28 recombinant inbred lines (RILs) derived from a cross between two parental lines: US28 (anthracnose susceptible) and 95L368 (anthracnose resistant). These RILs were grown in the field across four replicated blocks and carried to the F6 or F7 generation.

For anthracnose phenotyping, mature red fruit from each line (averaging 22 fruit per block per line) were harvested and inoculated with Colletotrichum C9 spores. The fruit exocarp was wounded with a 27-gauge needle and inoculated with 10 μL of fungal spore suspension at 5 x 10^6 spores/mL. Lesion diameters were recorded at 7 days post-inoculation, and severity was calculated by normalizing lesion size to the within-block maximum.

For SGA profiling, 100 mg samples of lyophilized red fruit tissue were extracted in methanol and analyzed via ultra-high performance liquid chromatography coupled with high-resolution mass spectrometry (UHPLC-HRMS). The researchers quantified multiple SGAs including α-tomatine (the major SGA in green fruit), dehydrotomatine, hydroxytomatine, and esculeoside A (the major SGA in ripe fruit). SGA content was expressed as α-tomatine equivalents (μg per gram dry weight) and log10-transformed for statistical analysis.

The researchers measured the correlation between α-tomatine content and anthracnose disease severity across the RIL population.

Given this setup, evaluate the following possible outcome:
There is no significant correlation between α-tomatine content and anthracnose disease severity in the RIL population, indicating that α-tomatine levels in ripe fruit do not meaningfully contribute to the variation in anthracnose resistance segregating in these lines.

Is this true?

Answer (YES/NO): NO